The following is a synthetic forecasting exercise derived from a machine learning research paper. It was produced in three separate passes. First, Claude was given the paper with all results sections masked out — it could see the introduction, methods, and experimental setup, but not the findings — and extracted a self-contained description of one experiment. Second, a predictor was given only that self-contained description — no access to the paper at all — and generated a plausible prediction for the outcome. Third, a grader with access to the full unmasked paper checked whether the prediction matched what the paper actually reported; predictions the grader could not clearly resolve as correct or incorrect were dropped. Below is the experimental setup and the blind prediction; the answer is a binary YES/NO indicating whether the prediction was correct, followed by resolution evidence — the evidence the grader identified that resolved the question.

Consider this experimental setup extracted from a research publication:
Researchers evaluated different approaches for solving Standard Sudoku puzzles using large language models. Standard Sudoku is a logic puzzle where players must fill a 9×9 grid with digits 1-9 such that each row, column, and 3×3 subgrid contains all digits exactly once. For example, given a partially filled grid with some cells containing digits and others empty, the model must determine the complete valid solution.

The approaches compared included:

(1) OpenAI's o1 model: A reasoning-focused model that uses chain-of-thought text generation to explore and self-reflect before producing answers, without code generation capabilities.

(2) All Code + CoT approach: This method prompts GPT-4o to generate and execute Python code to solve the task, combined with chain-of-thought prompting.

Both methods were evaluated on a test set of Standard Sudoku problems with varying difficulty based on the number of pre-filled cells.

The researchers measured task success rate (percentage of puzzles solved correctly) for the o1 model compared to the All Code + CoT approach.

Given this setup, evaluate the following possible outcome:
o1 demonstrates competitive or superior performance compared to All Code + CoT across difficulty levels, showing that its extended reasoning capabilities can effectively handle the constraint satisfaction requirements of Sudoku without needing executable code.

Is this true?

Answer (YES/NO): NO